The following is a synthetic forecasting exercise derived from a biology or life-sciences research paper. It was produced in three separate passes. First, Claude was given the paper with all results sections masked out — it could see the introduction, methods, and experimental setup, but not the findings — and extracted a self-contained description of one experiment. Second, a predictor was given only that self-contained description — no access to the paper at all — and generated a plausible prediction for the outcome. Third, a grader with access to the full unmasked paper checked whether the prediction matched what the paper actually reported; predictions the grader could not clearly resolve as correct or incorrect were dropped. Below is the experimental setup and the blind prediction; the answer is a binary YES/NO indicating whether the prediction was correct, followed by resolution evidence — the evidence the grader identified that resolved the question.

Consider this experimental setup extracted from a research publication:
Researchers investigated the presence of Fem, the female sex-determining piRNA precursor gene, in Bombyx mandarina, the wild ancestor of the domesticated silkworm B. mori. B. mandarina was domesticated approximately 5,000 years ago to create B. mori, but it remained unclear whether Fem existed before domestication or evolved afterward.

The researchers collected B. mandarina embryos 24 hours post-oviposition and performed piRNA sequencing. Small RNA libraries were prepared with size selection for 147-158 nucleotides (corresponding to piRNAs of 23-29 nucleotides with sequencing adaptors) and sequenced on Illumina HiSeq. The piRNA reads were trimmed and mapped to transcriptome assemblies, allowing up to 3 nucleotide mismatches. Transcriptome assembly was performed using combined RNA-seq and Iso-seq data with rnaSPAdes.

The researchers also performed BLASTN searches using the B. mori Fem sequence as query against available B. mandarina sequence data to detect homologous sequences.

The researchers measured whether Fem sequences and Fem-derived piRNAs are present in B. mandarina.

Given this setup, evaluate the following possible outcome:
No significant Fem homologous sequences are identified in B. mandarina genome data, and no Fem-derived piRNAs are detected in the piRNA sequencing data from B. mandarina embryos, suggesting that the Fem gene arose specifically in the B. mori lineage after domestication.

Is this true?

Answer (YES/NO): NO